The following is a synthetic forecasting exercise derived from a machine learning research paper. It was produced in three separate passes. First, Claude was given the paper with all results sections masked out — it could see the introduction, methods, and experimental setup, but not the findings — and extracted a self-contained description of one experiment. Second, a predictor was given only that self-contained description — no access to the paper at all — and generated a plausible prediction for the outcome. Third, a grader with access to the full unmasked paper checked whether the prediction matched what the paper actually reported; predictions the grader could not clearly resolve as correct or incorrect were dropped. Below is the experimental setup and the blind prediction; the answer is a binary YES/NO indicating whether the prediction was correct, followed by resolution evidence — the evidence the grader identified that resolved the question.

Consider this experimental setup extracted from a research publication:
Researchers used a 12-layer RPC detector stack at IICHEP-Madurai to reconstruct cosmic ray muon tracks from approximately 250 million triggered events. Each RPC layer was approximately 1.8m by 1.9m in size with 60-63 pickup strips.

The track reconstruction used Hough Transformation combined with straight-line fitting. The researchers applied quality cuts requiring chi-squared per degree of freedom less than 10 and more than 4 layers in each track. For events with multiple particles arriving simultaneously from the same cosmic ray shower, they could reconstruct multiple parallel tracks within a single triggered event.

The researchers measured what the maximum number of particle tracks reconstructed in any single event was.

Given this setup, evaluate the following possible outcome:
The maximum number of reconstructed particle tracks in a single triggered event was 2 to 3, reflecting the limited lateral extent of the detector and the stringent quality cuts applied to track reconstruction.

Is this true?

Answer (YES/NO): NO